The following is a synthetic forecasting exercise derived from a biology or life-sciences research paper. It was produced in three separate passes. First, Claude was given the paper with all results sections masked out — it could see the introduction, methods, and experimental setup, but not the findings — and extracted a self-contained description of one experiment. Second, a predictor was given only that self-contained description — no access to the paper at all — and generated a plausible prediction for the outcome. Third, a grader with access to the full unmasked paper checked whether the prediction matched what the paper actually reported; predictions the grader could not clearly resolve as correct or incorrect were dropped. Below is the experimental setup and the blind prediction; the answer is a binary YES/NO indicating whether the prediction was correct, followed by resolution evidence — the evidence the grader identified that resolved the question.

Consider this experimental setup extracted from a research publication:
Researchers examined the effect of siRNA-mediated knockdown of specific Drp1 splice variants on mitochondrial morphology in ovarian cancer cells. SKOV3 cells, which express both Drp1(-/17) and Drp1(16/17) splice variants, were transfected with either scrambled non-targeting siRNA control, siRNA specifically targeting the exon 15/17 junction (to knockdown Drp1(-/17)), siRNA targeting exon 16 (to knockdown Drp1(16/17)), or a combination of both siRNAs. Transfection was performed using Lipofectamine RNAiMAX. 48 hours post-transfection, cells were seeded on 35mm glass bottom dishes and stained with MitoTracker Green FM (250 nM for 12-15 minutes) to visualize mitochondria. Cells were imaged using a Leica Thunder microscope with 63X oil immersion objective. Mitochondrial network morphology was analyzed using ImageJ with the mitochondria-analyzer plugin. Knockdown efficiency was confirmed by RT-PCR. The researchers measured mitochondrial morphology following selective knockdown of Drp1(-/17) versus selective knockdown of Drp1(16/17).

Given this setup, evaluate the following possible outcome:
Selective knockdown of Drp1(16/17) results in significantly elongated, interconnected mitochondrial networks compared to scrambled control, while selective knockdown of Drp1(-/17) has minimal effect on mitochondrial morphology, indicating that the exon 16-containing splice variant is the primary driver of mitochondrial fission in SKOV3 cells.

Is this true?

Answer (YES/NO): YES